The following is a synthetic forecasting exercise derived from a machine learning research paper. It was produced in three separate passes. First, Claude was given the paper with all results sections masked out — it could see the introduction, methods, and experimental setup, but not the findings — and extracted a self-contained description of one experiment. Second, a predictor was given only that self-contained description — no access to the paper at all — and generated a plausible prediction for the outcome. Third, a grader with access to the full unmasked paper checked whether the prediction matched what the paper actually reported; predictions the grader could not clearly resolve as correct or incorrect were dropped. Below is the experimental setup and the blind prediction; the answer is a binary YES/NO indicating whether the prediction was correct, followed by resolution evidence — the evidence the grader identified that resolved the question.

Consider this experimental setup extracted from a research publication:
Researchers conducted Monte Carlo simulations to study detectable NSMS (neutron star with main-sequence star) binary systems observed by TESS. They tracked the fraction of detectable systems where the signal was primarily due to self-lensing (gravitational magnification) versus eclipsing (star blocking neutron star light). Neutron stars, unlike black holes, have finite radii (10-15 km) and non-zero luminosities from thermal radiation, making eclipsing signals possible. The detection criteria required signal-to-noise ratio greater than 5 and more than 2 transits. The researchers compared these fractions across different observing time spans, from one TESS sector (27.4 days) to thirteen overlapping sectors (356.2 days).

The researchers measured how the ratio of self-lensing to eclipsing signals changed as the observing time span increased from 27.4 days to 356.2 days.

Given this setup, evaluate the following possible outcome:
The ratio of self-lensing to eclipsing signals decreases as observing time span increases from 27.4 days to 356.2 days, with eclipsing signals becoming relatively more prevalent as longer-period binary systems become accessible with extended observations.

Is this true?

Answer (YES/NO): NO